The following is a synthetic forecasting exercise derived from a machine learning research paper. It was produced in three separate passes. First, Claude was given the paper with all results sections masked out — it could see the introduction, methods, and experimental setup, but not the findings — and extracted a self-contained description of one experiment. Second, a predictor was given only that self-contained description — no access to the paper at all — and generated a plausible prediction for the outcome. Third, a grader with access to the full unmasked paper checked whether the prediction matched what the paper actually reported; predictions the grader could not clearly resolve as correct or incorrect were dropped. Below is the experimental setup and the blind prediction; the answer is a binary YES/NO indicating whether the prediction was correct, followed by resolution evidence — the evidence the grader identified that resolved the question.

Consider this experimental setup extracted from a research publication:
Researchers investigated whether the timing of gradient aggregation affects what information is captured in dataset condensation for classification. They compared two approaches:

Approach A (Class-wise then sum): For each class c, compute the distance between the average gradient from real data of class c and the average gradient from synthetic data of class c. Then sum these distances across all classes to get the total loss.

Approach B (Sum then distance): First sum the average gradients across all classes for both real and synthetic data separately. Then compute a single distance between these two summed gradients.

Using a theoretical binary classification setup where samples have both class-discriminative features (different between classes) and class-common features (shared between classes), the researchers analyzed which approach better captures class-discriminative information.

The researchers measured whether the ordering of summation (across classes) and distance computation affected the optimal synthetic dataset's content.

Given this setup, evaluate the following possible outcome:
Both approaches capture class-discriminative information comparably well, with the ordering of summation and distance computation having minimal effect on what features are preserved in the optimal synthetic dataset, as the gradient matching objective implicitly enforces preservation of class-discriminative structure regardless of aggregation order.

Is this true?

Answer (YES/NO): NO